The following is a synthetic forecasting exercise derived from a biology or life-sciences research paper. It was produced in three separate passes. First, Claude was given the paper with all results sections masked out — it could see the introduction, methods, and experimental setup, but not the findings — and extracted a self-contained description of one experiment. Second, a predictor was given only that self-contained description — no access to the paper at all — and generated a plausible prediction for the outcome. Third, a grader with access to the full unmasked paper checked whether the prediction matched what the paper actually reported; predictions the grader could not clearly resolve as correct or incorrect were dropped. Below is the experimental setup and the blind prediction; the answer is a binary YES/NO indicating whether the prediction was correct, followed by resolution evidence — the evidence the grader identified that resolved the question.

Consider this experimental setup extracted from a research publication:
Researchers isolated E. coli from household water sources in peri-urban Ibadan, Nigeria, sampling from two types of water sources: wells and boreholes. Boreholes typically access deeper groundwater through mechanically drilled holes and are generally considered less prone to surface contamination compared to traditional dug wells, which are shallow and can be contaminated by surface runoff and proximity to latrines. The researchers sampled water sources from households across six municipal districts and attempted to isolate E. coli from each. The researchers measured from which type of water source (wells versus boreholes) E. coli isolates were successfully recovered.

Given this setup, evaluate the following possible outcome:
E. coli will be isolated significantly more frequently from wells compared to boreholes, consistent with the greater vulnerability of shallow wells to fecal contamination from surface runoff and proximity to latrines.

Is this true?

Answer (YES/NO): YES